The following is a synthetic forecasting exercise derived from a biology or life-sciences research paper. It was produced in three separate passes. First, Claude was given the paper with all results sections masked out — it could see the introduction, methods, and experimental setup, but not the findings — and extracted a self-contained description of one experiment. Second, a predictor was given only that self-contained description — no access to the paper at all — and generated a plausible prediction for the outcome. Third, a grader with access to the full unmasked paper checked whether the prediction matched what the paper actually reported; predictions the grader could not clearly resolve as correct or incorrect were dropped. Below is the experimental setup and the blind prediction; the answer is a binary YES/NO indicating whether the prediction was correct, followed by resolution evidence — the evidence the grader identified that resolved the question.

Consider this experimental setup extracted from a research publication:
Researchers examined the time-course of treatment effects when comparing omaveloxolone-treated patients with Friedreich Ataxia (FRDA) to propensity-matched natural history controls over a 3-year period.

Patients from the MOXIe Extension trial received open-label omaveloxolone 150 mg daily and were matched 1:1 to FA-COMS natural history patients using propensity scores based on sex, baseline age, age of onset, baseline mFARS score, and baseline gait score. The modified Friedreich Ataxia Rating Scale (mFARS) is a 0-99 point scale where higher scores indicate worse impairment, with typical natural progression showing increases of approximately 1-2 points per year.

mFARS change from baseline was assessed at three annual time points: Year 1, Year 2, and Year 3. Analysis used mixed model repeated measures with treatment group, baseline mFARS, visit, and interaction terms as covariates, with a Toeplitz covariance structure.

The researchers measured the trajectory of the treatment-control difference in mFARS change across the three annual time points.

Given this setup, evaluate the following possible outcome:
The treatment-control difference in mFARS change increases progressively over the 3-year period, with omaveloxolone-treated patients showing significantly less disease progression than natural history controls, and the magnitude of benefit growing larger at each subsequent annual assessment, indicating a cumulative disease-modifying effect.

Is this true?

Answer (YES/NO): YES